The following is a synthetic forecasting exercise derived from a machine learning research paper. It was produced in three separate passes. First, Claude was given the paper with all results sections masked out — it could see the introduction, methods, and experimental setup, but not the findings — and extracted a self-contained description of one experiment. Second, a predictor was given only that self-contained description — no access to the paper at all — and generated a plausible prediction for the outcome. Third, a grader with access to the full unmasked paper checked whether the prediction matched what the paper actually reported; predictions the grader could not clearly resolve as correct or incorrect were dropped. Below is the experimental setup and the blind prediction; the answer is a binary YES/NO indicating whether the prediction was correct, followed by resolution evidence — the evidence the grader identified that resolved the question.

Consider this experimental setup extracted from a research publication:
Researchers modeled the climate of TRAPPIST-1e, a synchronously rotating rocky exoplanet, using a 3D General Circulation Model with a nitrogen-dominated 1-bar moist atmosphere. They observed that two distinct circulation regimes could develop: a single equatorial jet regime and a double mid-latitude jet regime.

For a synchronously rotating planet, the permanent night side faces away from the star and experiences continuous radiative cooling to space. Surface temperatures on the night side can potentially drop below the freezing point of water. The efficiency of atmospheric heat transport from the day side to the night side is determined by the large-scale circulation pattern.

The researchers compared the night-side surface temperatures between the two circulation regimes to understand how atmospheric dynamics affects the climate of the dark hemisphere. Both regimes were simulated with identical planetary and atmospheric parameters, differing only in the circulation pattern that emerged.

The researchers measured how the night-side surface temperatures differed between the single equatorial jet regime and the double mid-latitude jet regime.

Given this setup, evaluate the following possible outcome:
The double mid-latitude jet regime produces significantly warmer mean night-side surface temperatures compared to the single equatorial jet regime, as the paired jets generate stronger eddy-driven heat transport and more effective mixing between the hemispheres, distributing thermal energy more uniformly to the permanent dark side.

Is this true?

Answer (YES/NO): NO